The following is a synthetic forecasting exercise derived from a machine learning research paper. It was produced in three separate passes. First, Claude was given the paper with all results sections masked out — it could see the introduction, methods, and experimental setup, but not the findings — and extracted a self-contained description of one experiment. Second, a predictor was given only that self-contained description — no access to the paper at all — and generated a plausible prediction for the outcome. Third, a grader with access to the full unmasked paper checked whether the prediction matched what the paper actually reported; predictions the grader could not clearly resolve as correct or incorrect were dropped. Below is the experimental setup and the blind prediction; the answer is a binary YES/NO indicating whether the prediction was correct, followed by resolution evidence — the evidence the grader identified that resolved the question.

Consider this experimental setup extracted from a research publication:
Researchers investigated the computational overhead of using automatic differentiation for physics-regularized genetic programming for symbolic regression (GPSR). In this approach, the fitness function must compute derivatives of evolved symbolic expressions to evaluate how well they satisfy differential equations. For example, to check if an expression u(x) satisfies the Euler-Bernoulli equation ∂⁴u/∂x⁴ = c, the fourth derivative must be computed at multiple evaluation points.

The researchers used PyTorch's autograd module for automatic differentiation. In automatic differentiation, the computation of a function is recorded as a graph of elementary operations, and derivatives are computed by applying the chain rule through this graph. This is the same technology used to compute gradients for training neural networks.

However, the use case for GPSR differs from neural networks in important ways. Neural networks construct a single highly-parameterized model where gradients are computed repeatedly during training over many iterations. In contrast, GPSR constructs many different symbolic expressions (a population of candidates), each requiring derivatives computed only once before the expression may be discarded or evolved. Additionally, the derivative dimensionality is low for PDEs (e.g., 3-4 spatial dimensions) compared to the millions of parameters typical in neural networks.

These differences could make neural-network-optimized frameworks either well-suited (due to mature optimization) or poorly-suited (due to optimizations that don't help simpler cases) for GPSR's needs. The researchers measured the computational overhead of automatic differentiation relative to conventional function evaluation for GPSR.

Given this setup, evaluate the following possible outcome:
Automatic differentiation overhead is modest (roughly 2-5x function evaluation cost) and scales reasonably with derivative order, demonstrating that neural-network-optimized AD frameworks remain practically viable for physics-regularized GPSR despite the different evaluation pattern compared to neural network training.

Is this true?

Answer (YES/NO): NO